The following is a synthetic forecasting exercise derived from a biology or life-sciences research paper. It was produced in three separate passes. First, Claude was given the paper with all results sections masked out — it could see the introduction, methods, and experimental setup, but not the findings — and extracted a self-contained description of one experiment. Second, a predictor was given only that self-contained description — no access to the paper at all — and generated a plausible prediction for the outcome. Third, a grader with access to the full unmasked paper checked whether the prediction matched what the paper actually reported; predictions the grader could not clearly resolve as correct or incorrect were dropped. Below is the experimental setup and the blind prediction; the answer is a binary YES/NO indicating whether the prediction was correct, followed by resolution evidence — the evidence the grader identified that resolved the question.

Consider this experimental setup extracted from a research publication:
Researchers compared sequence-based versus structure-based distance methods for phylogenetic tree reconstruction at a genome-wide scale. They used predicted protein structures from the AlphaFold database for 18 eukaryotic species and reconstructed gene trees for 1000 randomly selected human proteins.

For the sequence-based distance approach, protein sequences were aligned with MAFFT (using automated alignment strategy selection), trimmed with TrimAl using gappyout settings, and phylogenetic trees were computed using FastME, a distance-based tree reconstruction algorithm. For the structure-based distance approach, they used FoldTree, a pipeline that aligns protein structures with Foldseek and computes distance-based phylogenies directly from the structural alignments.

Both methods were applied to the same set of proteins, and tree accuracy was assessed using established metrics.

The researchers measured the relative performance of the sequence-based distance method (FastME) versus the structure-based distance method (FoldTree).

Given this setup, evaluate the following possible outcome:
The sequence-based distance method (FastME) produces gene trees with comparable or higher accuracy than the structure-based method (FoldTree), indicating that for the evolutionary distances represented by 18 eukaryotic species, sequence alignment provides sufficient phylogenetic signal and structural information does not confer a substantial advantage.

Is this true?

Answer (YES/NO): YES